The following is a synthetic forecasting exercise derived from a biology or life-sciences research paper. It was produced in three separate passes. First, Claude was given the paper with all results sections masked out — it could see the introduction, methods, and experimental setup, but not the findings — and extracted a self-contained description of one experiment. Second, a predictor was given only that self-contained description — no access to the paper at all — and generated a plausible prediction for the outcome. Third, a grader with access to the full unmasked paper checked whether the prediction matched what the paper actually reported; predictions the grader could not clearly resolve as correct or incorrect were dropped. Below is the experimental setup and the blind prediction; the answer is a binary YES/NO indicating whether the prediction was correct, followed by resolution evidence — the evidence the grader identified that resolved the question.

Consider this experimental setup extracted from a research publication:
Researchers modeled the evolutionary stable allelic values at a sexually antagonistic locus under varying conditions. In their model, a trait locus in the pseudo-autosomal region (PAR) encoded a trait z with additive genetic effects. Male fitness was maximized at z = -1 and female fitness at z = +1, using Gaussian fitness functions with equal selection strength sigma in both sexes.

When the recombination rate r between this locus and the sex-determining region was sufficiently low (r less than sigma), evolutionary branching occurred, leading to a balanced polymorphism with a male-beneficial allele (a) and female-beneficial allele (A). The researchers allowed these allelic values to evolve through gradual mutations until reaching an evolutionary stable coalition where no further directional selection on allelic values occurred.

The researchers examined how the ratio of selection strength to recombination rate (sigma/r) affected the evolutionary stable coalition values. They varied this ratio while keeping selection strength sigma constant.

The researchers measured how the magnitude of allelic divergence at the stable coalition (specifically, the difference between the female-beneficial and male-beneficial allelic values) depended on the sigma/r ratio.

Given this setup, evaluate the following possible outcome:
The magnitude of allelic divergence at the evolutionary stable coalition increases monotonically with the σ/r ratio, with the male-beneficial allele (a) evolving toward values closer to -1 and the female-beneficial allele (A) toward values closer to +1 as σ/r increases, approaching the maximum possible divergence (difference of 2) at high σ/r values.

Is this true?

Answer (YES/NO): NO